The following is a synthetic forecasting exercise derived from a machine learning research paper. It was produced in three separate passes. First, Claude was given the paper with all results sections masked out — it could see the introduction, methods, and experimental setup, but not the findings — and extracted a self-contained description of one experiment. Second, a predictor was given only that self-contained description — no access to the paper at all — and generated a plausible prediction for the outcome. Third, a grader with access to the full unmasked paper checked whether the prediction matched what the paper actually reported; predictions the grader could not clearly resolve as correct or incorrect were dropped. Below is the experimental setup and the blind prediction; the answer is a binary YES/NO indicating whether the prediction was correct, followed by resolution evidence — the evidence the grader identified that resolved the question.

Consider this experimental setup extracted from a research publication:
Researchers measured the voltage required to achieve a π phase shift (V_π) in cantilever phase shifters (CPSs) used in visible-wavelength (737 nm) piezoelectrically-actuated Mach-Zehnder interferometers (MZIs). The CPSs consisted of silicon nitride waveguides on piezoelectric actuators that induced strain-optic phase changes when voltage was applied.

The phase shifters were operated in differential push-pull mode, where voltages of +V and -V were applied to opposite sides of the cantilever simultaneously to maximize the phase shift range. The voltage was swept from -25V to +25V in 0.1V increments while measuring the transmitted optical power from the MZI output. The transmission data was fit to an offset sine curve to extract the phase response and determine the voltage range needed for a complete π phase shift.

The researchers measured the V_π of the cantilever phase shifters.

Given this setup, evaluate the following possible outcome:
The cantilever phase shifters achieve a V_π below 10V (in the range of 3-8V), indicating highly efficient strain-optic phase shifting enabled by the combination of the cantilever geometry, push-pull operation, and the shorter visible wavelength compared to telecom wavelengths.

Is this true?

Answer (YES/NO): NO